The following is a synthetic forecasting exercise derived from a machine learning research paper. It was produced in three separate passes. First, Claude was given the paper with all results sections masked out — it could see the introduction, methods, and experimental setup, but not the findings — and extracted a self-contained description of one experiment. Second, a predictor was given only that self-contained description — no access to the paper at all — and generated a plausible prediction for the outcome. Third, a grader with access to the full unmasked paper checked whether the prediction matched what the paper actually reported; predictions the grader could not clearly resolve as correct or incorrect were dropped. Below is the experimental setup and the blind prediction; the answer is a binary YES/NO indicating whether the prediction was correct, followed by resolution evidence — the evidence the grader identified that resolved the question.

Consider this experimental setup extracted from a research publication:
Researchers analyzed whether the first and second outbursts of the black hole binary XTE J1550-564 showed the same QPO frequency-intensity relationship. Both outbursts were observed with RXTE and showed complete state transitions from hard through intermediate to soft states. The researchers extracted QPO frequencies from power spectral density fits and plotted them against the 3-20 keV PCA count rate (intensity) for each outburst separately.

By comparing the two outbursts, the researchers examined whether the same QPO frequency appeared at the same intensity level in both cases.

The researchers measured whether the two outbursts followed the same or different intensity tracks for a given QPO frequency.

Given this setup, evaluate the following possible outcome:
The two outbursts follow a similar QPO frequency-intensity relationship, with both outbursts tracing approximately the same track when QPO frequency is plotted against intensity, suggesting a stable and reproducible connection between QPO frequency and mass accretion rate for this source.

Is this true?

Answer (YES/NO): NO